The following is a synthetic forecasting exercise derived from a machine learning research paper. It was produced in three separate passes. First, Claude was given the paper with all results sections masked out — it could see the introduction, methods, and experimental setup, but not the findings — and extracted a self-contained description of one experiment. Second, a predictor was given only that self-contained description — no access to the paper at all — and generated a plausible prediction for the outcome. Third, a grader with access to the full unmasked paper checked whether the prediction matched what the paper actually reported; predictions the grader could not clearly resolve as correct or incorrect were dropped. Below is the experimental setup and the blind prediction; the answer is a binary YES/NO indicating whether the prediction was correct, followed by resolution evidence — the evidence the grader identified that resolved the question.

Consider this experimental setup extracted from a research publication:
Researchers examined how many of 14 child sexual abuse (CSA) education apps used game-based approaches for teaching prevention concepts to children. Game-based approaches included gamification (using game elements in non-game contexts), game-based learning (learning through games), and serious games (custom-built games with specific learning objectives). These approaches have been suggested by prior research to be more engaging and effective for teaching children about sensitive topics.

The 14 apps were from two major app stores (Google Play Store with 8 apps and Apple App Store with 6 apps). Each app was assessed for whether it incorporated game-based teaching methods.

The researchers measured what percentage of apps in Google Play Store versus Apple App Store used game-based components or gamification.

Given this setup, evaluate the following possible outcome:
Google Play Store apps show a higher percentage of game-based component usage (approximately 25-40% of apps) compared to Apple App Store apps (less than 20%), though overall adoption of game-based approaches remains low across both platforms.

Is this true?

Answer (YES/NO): NO